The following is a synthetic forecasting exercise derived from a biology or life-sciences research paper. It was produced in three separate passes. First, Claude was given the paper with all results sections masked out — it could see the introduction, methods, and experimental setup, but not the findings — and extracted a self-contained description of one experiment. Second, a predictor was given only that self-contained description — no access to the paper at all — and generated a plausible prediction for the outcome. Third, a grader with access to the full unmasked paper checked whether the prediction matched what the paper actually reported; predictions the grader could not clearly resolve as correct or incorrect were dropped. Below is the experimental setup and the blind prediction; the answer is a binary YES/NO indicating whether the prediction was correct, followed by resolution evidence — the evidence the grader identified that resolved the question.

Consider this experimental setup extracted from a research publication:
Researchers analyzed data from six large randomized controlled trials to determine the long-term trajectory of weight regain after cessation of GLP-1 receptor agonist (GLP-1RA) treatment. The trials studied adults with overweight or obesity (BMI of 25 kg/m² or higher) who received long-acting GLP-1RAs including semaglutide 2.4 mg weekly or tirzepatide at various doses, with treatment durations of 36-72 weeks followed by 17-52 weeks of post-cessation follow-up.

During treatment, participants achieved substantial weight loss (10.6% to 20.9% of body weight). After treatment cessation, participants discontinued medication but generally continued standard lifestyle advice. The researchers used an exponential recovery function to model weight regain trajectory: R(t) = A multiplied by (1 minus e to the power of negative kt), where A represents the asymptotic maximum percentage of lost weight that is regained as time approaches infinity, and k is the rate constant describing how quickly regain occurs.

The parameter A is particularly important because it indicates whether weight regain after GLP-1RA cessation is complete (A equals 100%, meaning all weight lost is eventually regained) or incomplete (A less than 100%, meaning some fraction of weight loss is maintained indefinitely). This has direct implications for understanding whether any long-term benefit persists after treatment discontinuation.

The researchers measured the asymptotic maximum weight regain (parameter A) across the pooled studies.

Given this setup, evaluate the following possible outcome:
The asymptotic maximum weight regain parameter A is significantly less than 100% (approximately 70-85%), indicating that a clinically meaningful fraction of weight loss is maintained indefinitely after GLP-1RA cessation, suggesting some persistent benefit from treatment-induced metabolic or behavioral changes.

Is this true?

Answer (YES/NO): YES